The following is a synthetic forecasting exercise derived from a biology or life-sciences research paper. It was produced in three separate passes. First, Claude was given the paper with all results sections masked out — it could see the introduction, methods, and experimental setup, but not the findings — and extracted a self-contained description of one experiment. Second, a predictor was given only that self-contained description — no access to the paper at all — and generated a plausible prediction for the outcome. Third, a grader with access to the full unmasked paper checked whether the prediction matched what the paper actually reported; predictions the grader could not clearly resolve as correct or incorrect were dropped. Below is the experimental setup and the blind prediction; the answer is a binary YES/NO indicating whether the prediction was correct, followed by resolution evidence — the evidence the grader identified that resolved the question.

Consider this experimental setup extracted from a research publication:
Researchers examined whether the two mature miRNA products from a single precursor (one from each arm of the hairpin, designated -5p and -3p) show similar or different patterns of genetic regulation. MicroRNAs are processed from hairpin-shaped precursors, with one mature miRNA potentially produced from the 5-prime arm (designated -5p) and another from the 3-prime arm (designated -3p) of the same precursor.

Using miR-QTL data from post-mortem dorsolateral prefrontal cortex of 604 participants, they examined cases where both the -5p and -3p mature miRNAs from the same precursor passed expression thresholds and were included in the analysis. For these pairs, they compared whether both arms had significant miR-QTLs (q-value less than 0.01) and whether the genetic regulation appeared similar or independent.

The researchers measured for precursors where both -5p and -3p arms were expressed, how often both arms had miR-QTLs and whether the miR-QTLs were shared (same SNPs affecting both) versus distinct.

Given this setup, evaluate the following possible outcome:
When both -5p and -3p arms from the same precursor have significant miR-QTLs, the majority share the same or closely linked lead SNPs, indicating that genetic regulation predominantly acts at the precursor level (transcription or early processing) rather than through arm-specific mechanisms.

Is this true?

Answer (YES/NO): NO